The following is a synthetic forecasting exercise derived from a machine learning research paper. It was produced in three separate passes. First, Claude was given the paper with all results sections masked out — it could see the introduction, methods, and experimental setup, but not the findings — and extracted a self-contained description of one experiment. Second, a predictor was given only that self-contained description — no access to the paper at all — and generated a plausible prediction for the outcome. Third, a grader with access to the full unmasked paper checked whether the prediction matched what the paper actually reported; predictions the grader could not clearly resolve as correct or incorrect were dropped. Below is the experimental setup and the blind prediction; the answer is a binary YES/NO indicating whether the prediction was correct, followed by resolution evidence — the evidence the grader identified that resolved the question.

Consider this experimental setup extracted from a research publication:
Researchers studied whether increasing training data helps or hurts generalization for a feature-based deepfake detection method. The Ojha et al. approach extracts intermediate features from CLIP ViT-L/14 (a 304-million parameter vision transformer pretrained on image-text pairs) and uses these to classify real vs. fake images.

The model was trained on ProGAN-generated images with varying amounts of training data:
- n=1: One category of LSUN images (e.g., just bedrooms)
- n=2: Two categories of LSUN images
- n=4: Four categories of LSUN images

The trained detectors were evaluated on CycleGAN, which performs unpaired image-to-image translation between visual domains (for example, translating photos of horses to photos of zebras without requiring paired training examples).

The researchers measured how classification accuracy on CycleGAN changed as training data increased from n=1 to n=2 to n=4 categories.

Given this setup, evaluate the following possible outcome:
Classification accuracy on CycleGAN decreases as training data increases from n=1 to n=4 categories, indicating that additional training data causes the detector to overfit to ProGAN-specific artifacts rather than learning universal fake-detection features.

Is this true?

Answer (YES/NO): YES